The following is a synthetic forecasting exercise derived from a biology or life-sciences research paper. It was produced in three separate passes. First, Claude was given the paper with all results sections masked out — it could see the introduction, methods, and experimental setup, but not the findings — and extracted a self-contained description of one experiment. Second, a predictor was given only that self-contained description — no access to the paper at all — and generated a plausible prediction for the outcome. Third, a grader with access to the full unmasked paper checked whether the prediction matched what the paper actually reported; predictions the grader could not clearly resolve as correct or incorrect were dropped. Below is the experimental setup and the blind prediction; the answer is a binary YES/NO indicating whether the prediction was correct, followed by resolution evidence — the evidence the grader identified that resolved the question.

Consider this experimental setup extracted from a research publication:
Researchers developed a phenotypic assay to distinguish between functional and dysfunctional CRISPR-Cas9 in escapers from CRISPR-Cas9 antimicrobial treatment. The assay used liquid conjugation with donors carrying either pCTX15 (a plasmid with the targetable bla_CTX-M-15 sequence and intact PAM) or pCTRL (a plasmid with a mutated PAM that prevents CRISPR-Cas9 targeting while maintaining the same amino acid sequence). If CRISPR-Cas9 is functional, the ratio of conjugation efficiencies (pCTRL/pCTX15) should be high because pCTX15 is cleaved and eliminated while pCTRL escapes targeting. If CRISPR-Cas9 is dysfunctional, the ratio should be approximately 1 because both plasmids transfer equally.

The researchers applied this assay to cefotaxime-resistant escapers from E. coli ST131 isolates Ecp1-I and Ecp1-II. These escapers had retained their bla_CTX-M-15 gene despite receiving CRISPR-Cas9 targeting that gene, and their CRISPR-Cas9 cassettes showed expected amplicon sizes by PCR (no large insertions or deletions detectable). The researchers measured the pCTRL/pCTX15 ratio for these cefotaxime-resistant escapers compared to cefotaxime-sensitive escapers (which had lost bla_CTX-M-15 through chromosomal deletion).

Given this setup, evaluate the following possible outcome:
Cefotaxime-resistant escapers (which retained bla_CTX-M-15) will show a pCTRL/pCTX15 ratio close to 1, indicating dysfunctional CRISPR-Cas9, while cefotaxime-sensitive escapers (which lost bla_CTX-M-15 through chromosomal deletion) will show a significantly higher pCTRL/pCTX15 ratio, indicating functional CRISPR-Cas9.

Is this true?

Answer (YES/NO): YES